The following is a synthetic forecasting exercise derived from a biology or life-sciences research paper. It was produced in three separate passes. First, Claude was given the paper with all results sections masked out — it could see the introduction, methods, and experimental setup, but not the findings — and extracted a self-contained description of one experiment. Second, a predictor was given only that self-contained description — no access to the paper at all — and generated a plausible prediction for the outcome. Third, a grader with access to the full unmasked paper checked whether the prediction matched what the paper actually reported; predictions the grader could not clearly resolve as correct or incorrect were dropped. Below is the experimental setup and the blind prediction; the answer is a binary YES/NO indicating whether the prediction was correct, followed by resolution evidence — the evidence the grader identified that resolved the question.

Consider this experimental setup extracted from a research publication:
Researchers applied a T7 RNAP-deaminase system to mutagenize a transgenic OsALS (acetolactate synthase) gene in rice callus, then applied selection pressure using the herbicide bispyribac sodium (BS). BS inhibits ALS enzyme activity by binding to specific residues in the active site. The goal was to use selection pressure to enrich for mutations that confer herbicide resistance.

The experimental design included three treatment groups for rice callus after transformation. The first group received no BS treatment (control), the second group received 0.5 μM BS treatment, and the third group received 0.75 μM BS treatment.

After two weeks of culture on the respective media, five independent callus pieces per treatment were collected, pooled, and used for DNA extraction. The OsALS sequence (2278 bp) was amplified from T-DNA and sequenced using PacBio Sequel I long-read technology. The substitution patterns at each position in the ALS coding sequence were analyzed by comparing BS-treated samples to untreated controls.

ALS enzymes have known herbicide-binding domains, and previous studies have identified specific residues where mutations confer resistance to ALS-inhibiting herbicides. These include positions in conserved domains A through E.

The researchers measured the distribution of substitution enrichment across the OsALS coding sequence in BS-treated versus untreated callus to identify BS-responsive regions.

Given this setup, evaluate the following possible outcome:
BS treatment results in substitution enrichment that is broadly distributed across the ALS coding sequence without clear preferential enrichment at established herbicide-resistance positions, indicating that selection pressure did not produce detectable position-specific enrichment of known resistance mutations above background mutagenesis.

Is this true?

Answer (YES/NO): NO